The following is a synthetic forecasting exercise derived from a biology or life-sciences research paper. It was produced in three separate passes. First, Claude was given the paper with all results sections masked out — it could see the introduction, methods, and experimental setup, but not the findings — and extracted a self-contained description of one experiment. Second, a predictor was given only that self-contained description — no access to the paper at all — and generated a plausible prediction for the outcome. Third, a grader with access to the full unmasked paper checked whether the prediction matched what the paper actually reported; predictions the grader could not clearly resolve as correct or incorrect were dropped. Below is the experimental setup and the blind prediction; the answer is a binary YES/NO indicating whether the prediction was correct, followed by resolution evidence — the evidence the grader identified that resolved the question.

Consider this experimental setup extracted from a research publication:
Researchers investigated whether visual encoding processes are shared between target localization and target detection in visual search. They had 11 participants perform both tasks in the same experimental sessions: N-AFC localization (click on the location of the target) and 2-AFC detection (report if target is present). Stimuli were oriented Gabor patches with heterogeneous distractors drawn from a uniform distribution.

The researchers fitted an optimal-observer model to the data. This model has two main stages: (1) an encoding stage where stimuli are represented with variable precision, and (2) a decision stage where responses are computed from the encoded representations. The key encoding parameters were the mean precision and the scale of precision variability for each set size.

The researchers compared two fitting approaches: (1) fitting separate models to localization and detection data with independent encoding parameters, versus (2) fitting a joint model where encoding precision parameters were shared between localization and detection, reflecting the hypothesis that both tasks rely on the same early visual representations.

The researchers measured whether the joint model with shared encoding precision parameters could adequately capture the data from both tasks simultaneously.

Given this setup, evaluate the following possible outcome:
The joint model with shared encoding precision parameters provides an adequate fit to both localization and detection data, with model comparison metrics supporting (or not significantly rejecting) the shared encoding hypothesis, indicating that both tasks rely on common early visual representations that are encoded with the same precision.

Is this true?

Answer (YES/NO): YES